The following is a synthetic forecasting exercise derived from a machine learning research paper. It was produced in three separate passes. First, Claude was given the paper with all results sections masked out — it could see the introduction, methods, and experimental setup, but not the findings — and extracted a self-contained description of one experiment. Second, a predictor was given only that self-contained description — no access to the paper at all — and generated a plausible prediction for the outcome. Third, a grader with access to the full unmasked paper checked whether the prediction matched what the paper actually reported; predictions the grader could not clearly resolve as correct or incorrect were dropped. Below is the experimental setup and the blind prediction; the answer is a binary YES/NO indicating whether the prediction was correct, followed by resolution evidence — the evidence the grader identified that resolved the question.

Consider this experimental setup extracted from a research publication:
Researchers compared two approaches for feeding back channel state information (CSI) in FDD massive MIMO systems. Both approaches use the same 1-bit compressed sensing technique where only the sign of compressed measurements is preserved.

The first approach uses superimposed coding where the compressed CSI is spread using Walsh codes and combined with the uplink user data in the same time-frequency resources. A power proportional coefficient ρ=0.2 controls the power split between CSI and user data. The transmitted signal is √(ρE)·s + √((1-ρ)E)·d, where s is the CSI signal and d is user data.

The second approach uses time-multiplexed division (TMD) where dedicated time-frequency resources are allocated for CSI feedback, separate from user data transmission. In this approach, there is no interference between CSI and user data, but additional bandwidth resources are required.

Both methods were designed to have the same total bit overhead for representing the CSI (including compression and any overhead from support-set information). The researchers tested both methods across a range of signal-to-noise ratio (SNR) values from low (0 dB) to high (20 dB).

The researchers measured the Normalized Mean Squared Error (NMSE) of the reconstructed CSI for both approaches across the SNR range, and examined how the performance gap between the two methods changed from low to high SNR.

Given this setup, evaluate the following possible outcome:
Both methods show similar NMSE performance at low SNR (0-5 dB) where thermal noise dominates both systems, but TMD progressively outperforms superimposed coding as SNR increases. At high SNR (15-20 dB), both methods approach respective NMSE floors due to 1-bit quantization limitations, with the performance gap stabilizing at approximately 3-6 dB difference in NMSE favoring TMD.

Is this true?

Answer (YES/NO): NO